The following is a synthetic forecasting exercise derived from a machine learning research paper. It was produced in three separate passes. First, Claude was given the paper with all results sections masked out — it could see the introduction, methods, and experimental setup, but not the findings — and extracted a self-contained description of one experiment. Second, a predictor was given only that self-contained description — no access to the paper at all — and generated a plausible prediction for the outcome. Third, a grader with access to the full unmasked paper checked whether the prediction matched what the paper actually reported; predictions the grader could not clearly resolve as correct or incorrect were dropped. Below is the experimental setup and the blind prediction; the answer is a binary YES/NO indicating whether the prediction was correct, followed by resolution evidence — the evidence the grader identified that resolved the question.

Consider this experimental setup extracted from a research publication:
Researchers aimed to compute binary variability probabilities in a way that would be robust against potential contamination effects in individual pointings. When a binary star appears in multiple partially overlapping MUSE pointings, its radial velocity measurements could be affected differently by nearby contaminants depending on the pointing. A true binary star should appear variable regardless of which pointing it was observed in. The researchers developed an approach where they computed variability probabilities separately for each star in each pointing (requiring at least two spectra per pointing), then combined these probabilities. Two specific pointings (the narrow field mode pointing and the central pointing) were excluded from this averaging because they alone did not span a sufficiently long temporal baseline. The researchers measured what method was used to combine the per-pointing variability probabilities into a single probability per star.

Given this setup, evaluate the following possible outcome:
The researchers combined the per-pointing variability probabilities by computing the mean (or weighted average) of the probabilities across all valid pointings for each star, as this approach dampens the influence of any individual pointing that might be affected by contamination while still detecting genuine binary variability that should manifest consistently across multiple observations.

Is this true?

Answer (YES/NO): YES